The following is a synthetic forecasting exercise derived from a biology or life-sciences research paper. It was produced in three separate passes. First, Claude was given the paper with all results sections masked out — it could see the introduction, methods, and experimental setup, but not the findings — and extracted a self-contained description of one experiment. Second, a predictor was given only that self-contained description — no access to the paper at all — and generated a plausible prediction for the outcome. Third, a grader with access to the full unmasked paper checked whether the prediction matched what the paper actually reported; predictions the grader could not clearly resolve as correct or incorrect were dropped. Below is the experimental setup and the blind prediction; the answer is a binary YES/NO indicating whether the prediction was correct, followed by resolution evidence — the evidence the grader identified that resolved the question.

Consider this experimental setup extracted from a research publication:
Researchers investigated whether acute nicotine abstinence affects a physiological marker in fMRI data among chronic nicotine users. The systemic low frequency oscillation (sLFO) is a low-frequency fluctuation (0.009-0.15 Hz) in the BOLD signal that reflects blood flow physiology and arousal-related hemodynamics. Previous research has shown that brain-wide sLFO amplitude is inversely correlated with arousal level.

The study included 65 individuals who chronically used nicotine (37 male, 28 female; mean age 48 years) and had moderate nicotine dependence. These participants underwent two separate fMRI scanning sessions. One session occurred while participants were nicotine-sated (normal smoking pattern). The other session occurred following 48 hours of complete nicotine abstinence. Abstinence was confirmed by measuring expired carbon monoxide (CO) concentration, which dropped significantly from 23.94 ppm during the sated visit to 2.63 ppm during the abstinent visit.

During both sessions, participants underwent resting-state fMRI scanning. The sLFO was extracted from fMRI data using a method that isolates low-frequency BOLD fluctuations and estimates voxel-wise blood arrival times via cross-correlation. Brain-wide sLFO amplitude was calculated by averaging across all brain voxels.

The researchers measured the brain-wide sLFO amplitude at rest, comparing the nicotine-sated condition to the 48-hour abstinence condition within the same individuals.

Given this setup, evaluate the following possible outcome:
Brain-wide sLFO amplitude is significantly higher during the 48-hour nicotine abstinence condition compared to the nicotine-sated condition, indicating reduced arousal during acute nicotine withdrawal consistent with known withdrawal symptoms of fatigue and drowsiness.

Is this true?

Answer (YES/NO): YES